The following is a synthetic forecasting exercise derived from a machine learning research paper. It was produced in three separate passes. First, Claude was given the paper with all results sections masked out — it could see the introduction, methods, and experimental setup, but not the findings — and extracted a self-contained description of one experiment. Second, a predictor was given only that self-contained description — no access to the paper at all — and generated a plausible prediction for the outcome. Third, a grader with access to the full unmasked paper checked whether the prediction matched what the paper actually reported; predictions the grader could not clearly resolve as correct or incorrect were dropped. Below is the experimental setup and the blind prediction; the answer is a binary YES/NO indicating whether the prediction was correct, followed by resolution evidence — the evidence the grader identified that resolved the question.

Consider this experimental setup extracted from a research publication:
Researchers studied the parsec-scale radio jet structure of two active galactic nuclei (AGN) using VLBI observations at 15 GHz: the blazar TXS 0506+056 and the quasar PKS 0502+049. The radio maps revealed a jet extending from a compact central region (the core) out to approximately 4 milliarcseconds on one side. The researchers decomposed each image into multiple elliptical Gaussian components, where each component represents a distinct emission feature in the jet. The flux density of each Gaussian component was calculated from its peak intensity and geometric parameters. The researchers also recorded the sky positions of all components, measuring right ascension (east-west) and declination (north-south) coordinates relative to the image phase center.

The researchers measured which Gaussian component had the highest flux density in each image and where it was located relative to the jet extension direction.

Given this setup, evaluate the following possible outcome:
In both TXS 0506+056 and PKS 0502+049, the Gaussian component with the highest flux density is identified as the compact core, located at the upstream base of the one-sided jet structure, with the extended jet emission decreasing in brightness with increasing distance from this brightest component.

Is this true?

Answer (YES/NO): YES